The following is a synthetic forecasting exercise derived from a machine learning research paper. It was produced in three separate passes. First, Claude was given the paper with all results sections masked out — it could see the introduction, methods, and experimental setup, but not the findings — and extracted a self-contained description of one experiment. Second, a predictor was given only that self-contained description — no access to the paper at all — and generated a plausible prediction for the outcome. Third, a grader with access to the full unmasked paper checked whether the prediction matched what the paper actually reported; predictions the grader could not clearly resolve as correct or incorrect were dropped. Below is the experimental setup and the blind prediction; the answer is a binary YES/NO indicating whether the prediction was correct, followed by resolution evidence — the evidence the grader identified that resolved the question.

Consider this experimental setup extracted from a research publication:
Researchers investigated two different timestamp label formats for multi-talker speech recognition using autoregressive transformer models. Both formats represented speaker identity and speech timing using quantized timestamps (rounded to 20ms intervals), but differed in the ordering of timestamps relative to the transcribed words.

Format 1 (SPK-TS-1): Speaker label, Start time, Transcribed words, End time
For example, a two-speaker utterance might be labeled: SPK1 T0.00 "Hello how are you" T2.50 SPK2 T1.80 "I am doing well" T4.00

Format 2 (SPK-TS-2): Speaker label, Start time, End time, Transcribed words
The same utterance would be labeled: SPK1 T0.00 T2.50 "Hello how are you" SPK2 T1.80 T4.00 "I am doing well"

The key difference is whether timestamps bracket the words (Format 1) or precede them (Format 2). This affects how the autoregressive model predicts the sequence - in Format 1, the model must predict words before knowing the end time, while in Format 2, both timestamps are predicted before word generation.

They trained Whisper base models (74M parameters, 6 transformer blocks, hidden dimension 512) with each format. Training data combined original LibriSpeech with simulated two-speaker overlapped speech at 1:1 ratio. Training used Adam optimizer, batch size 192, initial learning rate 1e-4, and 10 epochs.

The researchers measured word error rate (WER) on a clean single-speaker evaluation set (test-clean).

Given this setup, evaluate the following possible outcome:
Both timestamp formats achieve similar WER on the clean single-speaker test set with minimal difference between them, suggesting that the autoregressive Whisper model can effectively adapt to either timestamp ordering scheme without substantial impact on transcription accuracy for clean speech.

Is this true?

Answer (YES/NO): NO